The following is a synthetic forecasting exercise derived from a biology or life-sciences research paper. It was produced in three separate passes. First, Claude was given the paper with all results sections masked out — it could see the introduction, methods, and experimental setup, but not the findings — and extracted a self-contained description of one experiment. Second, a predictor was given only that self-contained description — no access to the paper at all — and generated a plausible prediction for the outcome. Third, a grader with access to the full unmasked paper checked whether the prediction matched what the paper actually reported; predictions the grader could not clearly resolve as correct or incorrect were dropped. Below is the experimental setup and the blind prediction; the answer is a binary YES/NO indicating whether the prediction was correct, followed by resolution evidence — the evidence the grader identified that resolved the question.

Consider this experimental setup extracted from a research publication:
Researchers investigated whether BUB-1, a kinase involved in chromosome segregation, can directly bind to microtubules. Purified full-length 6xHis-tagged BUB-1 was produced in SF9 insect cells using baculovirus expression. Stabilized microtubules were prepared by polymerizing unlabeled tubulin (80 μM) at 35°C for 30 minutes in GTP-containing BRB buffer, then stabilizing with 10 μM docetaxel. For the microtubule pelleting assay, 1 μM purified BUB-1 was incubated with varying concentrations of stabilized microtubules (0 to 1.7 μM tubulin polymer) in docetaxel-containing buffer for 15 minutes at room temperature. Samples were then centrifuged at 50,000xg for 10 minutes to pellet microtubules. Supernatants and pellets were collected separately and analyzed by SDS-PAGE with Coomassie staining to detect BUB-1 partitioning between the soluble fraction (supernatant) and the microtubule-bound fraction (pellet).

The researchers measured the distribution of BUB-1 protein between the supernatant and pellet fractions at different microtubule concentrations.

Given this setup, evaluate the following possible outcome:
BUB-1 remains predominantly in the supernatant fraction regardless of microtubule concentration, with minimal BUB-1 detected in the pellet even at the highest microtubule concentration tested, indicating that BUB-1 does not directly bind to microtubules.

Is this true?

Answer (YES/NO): YES